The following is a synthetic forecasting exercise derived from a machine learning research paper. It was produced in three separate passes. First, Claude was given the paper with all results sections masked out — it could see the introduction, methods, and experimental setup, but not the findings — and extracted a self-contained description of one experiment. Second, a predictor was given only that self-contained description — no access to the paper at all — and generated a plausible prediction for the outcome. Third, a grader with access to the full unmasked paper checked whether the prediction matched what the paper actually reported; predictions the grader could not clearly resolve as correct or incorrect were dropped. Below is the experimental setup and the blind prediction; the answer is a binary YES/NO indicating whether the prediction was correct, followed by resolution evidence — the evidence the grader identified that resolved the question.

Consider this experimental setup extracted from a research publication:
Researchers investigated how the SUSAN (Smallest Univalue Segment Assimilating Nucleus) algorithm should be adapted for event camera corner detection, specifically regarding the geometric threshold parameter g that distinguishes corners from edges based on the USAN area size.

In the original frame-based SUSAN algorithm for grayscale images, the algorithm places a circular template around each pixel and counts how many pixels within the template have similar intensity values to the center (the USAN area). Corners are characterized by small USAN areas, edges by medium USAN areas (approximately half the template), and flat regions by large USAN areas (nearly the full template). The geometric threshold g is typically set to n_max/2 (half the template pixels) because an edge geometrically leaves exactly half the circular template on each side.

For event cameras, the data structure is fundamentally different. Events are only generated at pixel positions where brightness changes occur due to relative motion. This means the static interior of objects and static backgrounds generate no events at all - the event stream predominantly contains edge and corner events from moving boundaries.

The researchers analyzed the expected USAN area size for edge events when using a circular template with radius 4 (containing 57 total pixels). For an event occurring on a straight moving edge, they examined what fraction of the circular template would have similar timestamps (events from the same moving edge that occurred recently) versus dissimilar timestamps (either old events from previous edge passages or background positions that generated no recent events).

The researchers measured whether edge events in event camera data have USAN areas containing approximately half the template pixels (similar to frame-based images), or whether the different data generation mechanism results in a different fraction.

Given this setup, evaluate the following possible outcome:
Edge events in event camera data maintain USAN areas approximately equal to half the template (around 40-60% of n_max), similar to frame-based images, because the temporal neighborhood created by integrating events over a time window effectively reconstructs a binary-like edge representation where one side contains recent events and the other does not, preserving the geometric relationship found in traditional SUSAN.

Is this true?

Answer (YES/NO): NO